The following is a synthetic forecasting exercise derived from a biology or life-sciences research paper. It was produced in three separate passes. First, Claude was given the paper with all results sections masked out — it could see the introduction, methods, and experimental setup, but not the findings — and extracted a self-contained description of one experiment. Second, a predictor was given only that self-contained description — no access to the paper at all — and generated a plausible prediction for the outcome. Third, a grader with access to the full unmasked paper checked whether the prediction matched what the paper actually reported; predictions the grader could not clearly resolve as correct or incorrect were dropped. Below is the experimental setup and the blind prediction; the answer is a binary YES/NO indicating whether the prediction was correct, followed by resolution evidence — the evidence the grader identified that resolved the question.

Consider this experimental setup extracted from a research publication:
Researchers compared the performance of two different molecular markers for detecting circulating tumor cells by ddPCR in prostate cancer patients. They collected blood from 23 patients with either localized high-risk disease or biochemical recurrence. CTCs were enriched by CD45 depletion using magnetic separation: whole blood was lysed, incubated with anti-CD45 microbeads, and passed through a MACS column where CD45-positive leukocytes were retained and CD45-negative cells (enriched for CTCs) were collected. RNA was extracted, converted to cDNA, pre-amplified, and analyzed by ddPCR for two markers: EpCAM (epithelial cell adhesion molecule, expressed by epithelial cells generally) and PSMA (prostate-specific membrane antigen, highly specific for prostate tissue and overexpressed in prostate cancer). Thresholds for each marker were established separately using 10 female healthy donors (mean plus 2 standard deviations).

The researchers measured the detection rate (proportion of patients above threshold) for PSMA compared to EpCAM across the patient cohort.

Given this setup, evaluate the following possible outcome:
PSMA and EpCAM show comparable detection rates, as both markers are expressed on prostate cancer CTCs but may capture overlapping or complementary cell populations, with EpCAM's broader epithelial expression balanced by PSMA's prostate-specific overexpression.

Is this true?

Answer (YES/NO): NO